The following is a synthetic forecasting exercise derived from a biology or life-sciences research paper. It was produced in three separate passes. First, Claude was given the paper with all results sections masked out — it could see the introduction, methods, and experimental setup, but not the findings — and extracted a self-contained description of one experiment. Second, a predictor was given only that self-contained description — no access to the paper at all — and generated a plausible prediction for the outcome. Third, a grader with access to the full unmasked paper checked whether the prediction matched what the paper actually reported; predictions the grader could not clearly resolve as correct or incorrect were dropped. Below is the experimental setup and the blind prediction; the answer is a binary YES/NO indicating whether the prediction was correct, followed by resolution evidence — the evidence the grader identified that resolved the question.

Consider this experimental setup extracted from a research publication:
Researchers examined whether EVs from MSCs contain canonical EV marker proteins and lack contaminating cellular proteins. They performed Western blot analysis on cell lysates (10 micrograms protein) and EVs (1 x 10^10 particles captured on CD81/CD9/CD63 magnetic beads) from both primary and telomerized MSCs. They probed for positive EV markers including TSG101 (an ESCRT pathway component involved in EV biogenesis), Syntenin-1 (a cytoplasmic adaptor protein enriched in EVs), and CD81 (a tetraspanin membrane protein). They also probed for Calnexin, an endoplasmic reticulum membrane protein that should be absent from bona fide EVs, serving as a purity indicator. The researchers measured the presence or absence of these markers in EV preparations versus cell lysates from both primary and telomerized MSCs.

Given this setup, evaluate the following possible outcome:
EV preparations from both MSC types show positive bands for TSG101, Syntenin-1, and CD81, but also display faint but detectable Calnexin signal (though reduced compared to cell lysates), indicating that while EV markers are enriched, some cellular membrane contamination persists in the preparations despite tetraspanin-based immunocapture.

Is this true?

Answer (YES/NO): NO